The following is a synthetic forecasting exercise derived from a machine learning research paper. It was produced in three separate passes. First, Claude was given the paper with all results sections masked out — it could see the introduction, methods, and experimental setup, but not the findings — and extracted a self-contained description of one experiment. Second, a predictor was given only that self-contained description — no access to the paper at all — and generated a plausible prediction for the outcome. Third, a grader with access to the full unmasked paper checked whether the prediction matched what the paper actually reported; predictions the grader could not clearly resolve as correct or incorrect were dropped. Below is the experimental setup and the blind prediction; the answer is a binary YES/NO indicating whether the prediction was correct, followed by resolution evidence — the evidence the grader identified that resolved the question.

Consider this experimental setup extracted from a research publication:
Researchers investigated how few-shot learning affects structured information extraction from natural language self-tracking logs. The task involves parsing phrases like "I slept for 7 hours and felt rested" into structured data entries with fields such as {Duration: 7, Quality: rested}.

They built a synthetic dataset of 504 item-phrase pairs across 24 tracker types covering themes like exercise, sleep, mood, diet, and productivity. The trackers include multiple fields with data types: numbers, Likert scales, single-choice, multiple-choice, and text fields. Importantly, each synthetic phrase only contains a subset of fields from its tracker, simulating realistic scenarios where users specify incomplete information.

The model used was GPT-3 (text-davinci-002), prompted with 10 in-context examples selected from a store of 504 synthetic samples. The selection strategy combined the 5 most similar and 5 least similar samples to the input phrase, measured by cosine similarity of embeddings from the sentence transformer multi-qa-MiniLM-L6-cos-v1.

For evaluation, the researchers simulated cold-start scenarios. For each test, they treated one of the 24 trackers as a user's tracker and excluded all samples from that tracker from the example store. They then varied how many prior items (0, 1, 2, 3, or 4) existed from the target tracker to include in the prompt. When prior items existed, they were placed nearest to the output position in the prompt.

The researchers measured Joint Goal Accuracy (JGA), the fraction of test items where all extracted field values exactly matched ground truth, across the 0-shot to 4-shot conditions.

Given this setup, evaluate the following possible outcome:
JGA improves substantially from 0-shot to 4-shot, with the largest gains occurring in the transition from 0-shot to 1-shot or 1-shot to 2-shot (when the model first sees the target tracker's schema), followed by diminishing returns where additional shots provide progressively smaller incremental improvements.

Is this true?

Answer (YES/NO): YES